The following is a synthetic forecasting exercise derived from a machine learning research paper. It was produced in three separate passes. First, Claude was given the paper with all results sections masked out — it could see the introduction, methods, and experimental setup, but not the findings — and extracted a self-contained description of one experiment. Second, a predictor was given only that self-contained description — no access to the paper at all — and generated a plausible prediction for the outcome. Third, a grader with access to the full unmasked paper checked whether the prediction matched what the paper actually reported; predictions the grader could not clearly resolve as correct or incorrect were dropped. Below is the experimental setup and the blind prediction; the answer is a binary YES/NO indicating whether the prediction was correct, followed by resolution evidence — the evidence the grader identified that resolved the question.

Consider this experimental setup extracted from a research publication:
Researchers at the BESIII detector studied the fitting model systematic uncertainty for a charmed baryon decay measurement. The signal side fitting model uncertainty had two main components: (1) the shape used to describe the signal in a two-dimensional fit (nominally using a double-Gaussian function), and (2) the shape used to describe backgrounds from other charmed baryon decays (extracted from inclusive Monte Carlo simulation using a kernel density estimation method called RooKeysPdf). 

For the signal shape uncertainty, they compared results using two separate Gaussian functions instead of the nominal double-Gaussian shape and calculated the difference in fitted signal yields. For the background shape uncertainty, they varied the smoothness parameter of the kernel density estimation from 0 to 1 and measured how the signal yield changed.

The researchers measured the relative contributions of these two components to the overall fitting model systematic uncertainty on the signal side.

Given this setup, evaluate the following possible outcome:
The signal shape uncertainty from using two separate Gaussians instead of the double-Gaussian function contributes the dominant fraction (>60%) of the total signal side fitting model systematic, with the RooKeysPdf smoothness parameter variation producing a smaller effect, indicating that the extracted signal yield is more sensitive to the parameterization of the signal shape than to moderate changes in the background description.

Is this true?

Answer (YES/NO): NO